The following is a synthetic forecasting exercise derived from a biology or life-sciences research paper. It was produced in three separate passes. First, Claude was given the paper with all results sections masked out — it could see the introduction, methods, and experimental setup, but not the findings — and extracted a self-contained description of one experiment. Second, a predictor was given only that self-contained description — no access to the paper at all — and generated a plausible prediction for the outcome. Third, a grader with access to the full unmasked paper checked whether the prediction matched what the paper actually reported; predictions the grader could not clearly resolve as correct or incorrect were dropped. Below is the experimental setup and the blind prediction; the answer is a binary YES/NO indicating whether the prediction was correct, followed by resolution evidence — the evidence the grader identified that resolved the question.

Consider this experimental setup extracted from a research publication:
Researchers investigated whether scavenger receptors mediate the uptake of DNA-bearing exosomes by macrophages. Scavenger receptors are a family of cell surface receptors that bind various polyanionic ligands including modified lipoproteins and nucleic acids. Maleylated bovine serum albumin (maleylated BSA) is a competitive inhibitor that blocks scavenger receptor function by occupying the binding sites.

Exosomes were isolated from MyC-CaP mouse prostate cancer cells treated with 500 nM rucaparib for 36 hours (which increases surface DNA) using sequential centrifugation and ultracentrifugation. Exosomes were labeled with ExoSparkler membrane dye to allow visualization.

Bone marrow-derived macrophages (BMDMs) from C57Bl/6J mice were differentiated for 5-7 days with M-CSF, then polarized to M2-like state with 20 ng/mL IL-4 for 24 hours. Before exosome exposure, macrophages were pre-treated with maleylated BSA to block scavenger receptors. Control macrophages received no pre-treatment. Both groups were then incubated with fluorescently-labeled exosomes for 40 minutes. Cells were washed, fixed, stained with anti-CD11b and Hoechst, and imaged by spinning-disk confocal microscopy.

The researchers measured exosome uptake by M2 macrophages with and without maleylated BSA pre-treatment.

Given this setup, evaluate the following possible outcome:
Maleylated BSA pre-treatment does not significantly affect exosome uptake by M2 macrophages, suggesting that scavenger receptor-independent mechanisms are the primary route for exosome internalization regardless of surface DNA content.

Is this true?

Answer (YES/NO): NO